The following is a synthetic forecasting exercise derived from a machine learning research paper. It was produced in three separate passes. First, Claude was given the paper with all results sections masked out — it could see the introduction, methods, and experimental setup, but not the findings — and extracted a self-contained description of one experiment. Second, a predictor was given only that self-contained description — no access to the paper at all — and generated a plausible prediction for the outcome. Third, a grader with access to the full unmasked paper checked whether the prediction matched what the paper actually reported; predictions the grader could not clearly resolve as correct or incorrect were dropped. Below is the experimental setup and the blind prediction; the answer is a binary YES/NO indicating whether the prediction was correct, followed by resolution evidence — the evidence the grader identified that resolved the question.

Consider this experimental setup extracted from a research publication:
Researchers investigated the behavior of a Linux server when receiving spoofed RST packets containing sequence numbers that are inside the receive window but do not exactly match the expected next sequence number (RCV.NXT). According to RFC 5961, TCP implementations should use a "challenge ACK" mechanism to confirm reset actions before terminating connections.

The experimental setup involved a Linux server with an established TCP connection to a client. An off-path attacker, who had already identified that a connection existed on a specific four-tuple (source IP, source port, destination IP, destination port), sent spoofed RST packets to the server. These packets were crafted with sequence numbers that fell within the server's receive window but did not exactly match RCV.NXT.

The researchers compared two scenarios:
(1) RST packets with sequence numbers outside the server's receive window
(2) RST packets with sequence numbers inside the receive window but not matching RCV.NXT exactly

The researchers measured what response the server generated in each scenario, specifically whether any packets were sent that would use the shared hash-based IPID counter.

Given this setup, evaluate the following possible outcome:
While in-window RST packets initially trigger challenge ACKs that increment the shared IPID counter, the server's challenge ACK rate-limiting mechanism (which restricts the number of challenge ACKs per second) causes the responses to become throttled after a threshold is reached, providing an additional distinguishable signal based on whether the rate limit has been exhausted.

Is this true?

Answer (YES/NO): NO